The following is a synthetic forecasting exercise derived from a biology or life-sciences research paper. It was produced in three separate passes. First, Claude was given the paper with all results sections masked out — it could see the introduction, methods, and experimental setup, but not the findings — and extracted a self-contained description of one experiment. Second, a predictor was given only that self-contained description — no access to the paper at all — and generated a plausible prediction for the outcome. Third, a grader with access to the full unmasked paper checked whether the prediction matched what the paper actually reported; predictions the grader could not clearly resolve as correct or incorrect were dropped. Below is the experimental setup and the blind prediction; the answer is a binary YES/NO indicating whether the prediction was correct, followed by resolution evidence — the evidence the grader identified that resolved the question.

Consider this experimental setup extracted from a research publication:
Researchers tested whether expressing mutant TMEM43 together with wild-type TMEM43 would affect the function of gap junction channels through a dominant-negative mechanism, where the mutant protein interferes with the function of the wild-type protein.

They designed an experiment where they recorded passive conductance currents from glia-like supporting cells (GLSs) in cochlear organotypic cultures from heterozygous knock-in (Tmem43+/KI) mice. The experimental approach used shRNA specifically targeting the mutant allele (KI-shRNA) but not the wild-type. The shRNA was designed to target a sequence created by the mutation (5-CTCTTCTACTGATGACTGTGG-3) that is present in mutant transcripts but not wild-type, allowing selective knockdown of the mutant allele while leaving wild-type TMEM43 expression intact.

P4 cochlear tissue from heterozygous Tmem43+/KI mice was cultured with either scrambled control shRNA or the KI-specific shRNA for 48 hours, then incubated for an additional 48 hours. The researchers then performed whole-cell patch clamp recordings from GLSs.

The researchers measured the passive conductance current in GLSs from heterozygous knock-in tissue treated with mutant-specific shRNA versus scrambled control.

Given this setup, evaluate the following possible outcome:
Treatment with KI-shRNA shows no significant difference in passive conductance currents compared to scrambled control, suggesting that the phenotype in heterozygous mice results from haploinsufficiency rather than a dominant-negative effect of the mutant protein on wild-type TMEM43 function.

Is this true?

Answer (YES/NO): NO